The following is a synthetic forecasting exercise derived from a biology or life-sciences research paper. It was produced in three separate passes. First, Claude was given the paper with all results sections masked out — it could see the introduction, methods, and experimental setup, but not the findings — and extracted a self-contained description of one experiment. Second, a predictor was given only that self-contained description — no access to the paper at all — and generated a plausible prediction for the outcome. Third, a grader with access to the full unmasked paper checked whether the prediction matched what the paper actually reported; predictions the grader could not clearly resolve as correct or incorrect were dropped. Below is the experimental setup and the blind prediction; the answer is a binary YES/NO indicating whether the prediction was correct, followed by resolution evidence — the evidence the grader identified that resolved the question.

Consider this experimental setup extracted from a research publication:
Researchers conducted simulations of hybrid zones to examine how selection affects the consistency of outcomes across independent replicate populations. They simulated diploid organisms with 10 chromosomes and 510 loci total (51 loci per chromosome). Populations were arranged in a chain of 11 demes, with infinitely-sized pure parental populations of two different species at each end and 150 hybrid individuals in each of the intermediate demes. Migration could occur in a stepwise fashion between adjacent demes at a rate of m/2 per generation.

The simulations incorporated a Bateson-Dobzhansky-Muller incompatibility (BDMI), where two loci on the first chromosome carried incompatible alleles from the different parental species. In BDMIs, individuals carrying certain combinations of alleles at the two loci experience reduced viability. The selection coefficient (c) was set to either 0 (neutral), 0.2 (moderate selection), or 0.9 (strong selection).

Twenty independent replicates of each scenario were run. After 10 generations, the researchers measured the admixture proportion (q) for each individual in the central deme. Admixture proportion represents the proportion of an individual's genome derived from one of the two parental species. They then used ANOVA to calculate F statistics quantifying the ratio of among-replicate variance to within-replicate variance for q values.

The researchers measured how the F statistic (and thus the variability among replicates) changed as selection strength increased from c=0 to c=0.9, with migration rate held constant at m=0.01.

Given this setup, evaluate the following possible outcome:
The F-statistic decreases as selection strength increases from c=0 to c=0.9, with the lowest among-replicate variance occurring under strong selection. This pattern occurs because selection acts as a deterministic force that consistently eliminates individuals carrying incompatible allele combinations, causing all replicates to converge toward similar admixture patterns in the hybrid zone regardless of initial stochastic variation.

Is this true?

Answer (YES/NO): NO